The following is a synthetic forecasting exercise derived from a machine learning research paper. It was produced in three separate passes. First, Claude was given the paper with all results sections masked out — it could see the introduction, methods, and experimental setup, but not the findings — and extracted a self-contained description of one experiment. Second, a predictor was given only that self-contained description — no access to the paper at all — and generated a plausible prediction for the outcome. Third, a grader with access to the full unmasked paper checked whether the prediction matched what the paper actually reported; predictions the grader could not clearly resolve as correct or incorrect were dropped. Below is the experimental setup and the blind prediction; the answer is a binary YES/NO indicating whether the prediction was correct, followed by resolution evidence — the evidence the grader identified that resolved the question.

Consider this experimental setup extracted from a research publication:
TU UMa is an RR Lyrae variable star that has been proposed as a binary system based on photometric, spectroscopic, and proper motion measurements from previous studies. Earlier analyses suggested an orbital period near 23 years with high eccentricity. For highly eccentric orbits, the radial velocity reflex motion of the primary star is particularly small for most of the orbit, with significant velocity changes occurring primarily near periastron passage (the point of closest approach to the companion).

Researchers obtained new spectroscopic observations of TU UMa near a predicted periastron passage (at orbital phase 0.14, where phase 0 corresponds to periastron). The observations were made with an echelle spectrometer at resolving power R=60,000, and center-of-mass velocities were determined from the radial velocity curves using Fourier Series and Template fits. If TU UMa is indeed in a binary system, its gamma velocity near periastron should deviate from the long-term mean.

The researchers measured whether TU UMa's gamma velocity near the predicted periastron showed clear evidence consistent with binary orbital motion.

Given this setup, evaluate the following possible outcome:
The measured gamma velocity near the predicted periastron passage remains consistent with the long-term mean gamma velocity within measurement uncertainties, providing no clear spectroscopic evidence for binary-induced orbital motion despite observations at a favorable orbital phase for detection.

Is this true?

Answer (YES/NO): YES